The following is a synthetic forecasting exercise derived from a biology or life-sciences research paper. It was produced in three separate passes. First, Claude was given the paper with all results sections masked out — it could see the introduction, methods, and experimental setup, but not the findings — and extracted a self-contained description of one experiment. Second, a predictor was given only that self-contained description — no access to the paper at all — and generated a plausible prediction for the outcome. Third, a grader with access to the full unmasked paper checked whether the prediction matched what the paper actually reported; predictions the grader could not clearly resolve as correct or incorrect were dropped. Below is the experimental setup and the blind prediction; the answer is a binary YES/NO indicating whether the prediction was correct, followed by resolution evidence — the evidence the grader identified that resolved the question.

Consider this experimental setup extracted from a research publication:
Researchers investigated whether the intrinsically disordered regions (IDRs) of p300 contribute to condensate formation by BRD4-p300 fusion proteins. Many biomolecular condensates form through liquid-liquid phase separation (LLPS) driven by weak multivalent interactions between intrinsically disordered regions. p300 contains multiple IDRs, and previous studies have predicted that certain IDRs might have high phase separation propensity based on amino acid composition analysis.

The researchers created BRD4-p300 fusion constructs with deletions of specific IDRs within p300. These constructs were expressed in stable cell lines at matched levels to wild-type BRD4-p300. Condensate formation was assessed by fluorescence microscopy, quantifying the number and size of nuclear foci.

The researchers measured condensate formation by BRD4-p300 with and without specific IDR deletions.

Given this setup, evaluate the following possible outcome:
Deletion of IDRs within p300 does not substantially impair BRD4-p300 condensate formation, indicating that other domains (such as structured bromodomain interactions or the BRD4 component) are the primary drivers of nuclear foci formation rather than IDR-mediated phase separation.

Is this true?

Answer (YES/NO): YES